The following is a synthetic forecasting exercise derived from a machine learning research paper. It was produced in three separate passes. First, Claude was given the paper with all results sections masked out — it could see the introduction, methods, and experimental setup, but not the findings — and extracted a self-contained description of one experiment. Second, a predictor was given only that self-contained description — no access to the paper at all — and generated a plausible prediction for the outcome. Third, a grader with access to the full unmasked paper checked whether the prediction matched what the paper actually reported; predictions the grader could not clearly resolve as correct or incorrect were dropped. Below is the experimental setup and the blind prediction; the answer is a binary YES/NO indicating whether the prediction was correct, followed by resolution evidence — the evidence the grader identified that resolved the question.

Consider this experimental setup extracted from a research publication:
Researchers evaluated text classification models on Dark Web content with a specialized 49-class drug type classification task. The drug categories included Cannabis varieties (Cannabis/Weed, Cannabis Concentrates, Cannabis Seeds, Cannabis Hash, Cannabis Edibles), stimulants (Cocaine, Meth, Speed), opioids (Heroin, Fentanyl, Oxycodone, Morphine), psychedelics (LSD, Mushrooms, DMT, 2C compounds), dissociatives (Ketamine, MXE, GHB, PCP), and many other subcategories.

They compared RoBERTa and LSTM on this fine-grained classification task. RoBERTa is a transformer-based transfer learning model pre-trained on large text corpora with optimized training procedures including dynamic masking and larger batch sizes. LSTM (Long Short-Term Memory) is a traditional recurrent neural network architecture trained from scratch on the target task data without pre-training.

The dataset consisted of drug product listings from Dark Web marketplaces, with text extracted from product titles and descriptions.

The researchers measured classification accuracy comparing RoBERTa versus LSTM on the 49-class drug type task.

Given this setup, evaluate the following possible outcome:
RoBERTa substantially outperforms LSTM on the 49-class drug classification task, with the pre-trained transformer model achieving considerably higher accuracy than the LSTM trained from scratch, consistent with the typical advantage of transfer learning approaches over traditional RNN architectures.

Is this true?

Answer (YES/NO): NO